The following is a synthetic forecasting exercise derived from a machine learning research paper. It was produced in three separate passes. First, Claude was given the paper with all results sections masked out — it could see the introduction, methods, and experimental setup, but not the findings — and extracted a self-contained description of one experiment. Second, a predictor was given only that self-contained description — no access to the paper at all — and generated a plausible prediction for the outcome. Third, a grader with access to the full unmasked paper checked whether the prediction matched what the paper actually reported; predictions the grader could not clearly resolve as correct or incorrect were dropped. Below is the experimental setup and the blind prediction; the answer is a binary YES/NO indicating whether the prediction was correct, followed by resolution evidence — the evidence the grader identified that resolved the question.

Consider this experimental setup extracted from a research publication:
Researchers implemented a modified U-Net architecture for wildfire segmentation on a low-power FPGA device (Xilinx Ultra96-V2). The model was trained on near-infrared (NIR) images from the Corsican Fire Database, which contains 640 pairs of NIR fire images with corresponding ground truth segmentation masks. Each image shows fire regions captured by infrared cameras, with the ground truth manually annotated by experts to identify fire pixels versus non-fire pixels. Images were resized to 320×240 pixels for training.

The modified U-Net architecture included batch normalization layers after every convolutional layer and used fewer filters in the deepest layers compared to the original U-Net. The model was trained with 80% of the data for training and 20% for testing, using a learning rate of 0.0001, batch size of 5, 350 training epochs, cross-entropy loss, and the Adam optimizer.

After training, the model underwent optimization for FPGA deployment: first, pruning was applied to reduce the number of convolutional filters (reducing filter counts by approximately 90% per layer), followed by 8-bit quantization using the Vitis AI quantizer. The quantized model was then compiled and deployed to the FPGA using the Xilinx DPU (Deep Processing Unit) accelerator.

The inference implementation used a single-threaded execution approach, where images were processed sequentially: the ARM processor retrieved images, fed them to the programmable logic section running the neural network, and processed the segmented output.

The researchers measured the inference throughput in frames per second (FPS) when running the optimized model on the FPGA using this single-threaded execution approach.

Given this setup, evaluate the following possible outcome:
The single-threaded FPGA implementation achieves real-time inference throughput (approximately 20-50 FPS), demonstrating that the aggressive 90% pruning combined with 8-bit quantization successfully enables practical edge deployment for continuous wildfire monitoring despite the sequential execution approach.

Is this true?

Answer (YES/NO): NO